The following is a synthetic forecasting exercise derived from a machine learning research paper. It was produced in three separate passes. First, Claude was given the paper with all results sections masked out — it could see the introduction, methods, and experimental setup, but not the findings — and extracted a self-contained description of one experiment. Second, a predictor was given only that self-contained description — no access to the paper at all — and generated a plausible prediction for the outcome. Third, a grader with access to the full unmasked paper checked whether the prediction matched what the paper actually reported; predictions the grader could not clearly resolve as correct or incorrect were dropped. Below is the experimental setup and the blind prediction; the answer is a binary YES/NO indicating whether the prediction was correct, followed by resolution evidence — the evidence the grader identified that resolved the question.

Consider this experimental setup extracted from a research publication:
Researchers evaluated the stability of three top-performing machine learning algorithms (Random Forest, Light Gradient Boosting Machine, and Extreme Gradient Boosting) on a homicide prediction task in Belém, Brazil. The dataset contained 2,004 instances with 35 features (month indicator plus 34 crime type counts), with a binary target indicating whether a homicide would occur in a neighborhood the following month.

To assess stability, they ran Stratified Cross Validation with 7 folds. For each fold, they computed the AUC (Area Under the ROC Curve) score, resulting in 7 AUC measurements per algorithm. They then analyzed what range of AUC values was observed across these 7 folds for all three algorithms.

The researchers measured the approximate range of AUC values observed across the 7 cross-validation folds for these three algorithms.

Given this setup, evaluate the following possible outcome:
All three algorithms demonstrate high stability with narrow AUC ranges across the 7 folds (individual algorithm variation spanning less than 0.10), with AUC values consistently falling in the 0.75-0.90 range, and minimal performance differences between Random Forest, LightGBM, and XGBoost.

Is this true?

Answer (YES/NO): NO